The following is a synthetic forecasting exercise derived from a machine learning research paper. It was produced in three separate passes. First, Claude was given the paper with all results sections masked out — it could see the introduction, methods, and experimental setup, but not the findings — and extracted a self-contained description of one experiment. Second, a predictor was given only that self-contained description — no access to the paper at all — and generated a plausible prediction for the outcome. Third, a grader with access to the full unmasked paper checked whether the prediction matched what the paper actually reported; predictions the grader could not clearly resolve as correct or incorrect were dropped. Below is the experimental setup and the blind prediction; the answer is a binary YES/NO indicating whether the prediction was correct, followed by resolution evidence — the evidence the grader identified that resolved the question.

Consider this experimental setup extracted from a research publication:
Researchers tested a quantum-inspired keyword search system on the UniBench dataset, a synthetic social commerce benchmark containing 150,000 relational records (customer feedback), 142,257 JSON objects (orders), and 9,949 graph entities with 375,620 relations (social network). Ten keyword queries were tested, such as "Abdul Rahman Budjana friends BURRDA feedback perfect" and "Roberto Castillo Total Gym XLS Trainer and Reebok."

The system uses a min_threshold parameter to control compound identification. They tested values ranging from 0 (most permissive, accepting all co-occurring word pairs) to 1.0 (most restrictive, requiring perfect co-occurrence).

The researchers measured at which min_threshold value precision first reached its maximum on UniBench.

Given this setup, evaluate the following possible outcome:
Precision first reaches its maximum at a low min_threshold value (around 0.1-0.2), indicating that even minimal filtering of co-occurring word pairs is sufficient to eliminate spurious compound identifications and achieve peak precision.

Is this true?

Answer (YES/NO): NO